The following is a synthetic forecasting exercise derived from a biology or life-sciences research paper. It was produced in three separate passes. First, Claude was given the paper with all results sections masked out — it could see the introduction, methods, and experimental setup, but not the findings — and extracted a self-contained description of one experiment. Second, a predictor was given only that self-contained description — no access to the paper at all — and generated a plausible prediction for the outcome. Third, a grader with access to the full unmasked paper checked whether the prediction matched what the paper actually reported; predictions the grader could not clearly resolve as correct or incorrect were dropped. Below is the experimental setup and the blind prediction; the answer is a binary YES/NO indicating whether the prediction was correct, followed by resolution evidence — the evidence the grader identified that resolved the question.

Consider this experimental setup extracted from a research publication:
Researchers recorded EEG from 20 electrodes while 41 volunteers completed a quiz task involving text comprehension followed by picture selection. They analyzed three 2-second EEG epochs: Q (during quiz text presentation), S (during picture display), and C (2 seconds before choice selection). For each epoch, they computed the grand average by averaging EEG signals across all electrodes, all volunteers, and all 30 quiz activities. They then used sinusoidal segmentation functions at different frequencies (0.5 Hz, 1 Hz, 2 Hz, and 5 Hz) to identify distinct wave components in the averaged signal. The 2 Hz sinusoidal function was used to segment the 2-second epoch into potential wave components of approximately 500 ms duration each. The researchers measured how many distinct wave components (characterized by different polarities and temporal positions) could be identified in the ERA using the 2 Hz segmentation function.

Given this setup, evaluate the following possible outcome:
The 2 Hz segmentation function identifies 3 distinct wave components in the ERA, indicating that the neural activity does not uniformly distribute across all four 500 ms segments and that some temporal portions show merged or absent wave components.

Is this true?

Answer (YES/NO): NO